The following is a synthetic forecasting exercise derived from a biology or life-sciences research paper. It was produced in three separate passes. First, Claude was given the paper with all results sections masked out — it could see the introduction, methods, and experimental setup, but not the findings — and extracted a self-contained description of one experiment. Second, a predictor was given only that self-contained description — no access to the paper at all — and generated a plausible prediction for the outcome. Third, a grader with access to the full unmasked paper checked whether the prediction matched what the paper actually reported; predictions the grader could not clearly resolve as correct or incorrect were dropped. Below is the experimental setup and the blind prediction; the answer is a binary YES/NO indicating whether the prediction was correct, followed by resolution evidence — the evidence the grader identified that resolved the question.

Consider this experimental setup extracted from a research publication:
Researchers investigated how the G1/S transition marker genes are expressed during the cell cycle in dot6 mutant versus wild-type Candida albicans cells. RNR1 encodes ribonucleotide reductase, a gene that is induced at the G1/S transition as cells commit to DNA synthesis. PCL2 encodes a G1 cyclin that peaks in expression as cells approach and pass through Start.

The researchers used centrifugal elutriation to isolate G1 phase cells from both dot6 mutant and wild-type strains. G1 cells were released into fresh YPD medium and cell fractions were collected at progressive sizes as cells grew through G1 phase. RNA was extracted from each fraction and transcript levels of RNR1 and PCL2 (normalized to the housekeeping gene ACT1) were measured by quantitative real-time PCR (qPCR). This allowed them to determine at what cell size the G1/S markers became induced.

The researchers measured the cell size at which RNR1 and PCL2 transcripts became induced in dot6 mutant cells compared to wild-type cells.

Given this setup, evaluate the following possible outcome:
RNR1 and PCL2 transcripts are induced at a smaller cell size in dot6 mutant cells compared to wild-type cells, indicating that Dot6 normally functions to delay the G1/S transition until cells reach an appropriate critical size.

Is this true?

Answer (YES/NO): YES